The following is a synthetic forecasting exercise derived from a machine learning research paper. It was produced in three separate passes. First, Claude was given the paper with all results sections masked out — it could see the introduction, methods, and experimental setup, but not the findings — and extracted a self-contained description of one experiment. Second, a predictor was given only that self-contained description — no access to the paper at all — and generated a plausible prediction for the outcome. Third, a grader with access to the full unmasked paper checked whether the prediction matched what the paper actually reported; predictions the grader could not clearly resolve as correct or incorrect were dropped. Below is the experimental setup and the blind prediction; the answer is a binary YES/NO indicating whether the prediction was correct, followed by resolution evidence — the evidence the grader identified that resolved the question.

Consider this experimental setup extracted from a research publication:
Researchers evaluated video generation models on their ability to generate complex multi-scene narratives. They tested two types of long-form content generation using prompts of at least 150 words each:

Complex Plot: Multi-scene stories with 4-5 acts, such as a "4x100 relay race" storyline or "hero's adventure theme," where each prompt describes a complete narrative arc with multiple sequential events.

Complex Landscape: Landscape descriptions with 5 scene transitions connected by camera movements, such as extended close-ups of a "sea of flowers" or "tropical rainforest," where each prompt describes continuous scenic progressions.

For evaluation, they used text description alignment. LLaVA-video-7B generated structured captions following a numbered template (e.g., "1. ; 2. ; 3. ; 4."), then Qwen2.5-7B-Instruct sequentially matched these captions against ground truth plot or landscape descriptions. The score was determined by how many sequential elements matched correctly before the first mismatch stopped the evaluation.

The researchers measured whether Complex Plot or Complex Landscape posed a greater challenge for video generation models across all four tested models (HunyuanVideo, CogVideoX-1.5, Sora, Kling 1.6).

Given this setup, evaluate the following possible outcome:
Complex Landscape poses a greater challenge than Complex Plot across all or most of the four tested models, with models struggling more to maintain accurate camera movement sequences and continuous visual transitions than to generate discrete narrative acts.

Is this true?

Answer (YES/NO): NO